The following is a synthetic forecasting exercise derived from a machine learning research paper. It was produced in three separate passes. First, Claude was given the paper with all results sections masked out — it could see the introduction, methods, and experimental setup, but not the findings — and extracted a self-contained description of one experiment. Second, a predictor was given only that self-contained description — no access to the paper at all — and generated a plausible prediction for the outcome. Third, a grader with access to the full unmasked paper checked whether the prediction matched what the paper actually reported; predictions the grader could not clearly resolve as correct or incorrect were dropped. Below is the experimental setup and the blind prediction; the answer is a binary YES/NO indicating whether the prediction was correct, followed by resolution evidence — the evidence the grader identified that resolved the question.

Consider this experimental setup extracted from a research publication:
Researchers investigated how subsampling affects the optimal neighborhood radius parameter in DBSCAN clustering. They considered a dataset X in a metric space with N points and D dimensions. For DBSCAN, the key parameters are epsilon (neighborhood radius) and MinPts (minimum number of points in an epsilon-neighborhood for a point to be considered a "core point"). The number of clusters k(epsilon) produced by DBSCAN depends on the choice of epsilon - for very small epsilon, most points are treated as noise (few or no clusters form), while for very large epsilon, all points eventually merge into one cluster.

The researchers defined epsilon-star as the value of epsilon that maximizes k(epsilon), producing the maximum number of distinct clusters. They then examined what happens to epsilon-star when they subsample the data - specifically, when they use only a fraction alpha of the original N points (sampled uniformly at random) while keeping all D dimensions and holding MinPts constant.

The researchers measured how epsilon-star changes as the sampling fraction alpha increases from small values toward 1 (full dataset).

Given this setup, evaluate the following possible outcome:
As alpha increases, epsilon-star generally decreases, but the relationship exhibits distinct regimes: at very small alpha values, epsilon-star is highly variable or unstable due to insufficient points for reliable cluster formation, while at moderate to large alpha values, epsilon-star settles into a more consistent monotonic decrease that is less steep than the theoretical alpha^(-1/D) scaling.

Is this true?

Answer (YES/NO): NO